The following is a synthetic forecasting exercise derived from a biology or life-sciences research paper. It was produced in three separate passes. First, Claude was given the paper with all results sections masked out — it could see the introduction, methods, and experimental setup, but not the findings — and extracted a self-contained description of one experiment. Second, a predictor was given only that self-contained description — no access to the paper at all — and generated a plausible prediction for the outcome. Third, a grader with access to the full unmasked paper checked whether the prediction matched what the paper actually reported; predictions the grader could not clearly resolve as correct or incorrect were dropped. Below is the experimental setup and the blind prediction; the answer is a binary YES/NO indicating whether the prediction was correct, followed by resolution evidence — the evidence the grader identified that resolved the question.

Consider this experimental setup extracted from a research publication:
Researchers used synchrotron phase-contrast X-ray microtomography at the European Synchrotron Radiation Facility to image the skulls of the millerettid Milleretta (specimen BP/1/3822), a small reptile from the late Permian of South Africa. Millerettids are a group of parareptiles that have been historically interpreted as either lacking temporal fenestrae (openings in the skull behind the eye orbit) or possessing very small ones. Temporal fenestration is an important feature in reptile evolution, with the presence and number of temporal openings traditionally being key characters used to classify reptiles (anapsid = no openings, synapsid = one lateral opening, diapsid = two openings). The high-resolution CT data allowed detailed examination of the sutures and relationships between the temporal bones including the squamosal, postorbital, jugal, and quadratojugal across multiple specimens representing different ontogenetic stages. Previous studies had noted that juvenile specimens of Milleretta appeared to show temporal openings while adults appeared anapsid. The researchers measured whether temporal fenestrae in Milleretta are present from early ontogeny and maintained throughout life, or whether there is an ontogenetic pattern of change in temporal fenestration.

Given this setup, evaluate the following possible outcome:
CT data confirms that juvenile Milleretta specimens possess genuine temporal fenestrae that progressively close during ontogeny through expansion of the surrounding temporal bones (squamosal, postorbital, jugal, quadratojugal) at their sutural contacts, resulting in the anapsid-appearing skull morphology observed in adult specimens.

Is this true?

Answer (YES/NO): NO